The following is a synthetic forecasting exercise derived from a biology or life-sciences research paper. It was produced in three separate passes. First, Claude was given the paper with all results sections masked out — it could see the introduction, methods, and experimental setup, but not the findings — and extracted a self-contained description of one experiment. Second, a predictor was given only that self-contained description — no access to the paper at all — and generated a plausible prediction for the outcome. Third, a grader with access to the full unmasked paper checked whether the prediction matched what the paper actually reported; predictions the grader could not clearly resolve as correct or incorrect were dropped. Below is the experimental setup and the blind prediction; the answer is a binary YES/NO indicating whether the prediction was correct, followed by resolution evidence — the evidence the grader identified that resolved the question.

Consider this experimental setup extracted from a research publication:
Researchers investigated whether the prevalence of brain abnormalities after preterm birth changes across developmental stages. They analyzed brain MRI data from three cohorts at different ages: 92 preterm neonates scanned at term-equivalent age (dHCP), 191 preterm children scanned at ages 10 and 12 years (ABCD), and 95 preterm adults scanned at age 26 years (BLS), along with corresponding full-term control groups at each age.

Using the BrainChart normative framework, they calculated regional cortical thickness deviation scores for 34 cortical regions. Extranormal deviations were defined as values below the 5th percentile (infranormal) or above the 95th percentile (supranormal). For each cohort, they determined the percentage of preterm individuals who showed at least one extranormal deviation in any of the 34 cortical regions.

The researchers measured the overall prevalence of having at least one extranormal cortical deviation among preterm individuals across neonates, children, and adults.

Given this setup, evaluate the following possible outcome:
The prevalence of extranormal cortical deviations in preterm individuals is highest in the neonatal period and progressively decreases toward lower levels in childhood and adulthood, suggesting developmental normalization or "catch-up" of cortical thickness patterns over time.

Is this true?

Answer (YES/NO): NO